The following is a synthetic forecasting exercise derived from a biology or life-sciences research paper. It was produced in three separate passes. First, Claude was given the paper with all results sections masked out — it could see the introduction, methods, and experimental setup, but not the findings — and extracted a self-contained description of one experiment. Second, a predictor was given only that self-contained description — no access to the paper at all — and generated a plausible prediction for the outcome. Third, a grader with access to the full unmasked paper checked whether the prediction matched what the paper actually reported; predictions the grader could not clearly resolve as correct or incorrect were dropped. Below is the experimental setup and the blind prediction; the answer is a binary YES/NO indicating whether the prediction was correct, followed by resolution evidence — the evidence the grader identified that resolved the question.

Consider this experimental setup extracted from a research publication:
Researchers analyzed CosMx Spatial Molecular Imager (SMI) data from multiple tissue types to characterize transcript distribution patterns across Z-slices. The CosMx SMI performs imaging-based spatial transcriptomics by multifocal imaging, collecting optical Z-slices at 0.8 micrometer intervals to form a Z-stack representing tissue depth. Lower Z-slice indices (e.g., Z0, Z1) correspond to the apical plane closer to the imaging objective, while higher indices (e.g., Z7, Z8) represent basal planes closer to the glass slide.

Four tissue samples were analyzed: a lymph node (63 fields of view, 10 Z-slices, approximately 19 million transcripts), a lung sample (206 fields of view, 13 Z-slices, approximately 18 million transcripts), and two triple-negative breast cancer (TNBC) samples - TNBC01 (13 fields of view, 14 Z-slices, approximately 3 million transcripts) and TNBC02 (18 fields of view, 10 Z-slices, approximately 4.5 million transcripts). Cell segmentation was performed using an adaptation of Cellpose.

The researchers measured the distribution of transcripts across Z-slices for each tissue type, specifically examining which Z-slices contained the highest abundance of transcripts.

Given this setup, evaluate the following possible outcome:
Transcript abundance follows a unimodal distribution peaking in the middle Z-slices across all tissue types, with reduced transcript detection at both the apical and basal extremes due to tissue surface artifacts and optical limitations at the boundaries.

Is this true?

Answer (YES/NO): NO